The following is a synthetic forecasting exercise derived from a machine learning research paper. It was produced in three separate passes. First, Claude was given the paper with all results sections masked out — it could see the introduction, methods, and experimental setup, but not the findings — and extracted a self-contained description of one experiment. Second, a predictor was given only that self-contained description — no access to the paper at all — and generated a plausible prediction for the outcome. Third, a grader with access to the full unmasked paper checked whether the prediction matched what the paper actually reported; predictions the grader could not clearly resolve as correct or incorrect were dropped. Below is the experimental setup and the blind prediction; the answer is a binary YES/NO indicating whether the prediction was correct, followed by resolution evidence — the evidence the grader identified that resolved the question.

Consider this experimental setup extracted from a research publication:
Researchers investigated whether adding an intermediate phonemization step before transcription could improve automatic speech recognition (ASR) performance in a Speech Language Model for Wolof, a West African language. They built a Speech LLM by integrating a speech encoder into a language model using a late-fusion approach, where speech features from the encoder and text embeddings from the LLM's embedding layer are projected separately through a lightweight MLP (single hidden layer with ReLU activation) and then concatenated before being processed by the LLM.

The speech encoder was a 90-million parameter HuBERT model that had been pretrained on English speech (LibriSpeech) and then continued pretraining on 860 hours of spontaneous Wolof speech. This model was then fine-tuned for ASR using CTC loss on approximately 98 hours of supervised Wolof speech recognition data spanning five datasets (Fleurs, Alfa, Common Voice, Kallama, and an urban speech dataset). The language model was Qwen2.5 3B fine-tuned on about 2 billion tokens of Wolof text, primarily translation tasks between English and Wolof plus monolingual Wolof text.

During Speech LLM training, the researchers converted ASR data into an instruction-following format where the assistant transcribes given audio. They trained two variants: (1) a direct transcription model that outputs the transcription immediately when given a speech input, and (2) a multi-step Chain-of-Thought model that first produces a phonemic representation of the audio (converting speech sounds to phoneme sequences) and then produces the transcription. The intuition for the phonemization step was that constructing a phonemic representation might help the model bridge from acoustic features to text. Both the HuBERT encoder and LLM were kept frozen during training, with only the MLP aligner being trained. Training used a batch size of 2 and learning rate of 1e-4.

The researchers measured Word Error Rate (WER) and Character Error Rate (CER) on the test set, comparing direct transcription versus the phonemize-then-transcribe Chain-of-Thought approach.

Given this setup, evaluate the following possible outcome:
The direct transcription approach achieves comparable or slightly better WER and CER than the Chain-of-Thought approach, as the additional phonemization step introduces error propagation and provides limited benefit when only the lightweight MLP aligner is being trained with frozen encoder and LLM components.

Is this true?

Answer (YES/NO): NO